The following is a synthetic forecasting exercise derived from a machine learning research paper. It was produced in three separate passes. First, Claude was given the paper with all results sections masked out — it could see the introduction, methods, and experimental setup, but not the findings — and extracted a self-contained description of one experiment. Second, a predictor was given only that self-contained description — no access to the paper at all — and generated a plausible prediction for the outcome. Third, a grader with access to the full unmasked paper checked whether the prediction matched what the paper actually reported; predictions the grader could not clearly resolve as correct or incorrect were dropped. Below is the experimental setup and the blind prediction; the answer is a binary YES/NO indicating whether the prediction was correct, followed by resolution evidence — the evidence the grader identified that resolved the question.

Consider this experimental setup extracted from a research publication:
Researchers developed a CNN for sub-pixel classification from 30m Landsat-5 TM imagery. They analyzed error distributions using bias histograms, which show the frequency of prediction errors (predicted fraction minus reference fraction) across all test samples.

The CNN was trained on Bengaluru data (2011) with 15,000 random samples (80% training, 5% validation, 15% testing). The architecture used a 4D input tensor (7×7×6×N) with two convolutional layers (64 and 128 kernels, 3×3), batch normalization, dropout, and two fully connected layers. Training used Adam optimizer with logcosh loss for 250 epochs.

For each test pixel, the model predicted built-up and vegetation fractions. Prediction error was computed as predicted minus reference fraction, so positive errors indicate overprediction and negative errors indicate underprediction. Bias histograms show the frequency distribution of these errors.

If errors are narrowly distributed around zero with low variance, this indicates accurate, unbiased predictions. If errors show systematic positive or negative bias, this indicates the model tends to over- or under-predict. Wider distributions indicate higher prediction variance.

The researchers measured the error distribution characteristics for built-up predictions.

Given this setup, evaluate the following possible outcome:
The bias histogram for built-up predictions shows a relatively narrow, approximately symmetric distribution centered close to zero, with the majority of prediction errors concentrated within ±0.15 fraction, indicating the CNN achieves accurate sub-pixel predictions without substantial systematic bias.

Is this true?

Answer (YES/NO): NO